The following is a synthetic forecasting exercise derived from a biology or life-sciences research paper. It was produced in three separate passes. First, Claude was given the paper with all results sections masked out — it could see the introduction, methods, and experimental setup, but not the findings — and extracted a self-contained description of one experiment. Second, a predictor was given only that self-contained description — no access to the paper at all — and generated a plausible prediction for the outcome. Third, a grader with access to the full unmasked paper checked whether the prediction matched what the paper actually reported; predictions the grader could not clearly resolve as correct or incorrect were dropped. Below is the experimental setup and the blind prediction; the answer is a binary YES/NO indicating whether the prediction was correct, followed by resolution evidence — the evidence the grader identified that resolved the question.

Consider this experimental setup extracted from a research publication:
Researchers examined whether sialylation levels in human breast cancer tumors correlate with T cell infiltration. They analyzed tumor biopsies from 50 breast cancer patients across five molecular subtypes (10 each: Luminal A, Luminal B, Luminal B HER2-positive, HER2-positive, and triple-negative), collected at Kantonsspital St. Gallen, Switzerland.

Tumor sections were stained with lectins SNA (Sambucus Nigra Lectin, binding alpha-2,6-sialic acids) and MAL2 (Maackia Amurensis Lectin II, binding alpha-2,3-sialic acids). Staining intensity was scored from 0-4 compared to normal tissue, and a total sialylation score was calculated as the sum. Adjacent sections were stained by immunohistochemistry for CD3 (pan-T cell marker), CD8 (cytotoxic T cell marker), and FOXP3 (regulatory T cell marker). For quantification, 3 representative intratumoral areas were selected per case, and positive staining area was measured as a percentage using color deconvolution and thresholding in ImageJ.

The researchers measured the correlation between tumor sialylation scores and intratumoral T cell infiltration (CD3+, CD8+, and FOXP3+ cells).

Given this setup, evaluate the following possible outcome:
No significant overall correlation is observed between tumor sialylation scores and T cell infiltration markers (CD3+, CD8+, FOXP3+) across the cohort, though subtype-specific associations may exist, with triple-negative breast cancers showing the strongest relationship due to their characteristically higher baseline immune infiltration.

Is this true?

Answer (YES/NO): NO